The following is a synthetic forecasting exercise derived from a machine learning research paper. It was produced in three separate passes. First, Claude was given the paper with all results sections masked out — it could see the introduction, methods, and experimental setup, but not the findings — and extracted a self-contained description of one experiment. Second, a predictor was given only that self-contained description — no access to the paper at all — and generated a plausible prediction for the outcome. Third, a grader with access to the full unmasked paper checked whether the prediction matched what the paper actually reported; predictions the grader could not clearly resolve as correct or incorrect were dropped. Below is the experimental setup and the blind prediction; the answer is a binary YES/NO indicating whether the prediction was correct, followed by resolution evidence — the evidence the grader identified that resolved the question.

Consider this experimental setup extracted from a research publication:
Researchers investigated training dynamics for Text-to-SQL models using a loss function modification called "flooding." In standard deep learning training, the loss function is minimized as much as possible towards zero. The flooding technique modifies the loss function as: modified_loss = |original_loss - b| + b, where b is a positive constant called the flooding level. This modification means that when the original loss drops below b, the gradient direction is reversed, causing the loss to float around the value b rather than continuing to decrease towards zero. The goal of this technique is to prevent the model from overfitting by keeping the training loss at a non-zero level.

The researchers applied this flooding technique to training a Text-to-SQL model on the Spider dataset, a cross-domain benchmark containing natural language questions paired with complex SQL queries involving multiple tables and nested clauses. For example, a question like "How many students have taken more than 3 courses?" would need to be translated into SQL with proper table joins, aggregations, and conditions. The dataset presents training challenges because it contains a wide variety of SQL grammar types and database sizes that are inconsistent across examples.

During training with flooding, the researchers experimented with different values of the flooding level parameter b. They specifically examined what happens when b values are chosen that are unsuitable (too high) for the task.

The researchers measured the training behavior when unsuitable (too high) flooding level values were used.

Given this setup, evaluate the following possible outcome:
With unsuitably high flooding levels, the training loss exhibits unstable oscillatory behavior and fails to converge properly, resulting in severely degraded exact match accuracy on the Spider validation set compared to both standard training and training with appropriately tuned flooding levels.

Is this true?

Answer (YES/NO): NO